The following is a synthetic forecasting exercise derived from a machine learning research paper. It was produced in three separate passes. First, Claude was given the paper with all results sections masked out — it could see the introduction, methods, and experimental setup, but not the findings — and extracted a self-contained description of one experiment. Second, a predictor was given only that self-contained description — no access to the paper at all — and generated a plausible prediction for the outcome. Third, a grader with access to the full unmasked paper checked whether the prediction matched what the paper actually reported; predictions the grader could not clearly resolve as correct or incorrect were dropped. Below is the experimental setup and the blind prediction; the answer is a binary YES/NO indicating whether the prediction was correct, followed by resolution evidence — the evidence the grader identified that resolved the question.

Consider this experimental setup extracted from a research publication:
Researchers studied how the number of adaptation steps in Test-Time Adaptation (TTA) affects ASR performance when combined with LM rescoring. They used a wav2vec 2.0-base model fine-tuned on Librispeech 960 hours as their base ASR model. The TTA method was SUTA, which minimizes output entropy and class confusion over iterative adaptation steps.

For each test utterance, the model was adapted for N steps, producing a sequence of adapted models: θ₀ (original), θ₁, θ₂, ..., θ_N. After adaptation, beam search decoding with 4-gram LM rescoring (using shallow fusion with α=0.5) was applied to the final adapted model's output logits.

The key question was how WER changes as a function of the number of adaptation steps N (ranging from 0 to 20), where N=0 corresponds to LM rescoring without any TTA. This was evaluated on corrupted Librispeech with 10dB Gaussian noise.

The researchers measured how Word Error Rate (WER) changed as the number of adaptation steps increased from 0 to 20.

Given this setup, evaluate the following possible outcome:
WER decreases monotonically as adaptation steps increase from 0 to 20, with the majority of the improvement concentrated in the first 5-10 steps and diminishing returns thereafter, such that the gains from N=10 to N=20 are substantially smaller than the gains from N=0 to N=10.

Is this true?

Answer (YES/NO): NO